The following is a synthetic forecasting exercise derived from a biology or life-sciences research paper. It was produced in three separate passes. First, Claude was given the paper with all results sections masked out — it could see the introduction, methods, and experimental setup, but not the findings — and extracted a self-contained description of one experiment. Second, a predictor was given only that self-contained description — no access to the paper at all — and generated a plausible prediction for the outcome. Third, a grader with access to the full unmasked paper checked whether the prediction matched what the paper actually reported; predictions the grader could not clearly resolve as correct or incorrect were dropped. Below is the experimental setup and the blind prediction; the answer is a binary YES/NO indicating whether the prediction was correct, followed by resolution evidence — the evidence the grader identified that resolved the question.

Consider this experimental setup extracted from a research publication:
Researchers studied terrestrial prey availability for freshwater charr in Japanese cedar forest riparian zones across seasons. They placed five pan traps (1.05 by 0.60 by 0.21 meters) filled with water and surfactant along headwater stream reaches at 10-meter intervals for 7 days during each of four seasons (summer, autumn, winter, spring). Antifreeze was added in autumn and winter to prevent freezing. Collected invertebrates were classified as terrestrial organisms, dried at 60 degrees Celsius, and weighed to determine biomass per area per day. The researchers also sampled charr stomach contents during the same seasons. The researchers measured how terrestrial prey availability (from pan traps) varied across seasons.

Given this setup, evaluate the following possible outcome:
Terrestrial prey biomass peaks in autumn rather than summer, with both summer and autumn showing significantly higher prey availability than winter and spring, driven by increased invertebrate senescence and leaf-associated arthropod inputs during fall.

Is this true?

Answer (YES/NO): NO